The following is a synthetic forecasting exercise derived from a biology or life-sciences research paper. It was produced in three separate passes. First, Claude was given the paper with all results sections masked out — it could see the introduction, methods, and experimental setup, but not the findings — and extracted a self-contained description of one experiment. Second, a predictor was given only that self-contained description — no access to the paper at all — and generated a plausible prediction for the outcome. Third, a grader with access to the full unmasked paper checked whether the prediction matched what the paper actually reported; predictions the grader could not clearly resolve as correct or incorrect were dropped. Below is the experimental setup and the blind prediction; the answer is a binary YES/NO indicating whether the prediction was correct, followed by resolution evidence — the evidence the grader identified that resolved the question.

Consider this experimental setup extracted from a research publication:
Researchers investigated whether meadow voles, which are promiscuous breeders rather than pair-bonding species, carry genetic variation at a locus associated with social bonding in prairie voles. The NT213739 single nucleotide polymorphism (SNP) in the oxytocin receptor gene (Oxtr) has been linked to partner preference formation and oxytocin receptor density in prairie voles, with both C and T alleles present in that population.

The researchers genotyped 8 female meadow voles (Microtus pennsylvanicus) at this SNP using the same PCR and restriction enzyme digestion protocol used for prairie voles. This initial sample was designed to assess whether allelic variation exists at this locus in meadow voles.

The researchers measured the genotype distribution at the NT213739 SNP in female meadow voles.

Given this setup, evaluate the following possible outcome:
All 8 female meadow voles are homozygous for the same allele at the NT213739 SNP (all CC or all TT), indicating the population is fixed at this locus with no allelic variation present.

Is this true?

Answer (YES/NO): YES